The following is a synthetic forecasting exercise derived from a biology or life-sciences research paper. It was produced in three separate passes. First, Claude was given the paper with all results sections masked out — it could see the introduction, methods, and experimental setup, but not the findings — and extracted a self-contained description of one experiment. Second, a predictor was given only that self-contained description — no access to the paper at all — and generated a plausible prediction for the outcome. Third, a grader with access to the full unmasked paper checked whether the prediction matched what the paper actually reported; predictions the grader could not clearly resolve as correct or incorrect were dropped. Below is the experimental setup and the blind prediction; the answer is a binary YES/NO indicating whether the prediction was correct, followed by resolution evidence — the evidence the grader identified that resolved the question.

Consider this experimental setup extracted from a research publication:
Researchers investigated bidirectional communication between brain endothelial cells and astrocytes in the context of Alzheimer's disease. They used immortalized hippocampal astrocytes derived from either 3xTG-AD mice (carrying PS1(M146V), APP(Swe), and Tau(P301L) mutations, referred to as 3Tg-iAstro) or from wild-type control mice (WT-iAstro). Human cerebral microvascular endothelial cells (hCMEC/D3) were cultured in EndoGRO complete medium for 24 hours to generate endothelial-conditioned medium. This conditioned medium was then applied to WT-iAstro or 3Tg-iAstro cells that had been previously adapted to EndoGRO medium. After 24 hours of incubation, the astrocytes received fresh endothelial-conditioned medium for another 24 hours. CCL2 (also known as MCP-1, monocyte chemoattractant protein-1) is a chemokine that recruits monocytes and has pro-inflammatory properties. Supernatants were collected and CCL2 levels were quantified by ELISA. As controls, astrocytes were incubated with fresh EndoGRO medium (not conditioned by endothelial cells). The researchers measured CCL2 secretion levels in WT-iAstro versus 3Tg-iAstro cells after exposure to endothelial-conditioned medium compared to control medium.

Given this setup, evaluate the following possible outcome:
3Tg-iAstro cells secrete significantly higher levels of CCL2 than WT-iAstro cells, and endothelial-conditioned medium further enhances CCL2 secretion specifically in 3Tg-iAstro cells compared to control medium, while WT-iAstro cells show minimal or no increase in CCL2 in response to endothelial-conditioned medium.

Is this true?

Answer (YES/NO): YES